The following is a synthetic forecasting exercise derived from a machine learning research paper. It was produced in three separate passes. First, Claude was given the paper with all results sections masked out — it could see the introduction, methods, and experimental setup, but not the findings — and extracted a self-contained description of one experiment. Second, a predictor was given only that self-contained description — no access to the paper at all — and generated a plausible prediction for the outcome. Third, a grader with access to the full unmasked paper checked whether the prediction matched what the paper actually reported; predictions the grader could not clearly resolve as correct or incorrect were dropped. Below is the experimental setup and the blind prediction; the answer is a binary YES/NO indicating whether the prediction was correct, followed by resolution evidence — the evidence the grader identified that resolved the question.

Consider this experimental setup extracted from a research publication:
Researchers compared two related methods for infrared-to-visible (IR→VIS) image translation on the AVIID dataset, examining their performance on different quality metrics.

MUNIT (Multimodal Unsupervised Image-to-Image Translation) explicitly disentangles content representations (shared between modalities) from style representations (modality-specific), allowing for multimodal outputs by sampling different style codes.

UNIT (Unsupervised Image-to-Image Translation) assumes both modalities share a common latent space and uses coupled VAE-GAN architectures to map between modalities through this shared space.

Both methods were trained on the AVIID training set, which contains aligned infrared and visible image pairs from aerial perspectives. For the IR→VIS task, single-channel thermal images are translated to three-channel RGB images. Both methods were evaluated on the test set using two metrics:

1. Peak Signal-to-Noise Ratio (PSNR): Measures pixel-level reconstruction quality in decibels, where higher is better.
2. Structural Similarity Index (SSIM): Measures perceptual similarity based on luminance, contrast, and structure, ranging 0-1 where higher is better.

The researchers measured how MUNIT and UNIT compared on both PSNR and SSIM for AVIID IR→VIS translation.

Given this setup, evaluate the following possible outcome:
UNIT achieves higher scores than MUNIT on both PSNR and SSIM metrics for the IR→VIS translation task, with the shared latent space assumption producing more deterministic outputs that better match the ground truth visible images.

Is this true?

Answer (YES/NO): NO